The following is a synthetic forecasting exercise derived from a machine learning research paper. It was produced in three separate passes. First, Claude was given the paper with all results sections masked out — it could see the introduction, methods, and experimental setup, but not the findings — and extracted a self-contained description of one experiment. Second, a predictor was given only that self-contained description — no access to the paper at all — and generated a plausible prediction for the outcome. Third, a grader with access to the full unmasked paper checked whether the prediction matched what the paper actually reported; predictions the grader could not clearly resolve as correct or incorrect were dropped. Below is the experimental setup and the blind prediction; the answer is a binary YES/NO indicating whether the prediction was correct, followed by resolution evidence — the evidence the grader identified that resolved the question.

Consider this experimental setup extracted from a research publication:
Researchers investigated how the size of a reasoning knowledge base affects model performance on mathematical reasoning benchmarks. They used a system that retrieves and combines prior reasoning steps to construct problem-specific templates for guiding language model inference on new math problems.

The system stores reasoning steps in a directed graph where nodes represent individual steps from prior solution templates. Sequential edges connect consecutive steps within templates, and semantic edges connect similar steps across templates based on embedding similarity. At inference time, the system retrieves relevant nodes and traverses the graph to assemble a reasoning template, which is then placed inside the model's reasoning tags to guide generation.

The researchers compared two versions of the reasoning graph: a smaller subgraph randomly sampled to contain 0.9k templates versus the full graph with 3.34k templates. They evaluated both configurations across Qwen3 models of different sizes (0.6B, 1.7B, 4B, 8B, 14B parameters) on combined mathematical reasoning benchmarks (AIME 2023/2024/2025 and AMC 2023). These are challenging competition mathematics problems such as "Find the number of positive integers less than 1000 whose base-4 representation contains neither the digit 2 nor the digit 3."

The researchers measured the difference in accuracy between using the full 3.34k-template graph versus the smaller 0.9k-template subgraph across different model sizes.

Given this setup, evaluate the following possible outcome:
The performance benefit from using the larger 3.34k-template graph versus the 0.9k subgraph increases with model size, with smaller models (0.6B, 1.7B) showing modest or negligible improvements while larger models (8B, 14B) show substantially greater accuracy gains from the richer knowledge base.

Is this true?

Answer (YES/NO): YES